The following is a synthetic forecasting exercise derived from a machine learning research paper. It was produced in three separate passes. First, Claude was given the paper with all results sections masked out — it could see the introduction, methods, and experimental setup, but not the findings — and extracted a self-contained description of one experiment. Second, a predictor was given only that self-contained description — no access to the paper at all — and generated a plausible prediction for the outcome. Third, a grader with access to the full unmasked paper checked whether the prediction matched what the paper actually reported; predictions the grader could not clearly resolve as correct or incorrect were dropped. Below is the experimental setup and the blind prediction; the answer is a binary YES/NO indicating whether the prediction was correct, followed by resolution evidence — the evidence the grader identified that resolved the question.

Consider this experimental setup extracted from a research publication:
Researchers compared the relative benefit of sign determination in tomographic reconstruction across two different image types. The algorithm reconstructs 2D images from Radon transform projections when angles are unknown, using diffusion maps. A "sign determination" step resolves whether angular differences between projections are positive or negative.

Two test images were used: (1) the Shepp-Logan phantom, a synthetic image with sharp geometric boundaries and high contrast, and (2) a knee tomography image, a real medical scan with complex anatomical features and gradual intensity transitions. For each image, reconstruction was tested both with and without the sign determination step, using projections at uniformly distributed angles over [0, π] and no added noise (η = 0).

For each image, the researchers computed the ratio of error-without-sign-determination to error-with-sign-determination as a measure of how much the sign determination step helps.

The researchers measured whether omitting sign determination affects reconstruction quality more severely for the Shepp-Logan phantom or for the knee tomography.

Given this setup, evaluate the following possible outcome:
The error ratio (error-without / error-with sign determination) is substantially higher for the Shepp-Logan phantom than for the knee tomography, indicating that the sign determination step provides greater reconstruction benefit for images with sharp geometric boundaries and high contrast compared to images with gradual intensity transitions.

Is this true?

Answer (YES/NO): YES